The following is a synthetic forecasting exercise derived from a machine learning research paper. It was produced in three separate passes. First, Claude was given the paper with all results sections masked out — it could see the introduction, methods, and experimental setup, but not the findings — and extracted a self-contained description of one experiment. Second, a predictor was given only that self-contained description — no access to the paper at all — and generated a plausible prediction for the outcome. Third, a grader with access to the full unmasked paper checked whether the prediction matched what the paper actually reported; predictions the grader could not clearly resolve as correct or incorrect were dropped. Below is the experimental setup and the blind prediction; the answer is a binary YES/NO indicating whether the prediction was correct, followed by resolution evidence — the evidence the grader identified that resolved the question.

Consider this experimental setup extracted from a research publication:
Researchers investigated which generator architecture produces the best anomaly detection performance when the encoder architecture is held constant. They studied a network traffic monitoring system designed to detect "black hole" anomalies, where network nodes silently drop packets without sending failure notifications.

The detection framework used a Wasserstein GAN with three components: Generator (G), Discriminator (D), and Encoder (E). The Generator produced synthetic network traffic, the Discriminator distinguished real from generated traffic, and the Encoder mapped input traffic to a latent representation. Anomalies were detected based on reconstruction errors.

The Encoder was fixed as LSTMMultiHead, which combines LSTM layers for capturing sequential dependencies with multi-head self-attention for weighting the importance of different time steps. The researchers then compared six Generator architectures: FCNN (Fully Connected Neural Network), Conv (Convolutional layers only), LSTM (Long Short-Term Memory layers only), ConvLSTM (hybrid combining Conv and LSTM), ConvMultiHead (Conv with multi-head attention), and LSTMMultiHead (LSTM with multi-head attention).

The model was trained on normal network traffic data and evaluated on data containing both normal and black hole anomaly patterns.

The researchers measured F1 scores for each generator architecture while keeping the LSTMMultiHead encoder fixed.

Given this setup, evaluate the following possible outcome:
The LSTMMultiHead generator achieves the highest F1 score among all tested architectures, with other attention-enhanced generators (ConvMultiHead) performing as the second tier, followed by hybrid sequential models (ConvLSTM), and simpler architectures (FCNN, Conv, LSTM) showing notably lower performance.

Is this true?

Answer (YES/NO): NO